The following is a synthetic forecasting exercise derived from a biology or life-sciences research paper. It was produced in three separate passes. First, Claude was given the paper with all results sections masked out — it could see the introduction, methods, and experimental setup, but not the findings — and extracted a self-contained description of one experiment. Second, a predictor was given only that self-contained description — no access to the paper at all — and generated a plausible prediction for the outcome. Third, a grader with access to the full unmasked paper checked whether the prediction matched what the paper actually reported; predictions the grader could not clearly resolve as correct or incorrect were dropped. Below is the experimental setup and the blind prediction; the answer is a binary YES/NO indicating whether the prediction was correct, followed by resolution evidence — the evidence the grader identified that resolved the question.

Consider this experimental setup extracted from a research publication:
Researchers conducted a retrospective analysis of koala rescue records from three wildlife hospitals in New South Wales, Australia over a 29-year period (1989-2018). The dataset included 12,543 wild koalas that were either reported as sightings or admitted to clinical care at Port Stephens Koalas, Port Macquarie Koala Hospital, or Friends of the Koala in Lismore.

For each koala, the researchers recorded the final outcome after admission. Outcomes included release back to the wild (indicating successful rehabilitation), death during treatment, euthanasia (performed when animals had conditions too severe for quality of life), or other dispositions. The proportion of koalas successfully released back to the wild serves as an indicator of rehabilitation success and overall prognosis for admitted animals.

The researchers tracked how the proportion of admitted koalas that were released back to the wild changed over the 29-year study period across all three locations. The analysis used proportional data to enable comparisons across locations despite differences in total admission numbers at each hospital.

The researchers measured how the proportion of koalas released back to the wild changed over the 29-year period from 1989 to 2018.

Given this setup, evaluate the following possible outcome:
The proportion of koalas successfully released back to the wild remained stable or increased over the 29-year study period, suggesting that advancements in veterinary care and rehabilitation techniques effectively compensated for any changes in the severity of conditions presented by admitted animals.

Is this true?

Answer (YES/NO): NO